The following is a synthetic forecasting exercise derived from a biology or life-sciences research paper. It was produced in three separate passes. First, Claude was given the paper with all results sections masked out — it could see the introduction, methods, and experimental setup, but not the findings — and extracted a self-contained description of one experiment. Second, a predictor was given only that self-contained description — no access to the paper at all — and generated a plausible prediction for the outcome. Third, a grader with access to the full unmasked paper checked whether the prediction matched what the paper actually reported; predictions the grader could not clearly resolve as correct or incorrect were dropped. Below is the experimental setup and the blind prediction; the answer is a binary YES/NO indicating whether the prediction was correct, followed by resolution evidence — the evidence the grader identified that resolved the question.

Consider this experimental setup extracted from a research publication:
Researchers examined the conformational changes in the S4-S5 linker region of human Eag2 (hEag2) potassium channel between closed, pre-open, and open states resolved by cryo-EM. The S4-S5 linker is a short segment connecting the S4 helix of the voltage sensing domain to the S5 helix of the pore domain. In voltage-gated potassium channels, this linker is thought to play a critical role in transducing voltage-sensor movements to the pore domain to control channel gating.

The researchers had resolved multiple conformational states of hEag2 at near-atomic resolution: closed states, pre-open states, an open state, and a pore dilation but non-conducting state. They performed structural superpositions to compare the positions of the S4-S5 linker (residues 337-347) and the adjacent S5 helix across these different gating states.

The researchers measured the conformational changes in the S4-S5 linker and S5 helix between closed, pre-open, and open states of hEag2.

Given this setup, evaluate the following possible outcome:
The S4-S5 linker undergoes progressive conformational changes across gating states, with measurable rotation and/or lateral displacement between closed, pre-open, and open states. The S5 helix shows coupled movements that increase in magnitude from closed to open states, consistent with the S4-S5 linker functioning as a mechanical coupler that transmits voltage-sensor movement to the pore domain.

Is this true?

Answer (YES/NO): YES